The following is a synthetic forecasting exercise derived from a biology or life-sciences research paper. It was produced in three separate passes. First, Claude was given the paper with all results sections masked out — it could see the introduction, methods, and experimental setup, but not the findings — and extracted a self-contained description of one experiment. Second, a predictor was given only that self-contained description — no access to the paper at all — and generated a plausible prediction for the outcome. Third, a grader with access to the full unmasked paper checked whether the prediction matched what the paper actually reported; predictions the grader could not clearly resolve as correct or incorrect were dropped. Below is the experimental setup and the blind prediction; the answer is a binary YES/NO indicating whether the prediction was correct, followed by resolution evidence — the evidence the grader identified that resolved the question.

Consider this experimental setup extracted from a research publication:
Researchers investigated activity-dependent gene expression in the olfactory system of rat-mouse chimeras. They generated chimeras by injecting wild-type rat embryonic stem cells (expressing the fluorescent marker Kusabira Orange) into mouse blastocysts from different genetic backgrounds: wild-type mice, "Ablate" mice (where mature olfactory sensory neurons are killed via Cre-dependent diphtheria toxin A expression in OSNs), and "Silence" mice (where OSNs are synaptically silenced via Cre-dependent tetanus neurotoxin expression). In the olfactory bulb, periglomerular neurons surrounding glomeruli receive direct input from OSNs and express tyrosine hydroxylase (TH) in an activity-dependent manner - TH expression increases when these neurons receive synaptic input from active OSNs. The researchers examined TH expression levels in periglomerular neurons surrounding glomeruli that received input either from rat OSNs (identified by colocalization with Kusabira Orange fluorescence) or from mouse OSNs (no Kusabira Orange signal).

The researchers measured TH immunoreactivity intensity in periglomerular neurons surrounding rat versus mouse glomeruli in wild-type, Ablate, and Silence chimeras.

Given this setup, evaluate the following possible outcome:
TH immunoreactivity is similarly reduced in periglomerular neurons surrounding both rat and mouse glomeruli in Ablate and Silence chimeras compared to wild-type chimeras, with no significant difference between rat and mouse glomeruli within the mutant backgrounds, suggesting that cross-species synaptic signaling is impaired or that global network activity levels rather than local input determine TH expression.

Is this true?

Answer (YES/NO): NO